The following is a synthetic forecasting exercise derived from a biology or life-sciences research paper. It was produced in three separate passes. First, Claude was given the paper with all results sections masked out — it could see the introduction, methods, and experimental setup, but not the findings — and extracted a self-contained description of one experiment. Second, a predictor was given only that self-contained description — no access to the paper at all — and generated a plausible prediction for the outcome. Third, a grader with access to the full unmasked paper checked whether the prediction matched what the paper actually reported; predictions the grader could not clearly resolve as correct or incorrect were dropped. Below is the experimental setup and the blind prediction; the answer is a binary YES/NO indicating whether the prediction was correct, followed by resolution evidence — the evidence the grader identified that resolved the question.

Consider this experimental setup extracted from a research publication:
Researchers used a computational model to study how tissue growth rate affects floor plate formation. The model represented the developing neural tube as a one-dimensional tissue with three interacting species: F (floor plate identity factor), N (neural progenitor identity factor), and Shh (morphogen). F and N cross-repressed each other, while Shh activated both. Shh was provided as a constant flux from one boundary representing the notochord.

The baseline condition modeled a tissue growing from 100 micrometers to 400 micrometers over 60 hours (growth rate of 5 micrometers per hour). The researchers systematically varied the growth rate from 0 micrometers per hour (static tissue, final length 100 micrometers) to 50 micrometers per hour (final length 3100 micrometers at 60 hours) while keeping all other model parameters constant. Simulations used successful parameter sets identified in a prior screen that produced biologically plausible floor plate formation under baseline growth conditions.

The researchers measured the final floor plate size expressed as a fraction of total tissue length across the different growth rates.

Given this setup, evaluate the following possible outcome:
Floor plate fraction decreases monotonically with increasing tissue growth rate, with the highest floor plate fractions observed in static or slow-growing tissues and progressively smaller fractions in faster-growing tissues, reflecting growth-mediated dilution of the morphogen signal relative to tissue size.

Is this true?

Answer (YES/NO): NO